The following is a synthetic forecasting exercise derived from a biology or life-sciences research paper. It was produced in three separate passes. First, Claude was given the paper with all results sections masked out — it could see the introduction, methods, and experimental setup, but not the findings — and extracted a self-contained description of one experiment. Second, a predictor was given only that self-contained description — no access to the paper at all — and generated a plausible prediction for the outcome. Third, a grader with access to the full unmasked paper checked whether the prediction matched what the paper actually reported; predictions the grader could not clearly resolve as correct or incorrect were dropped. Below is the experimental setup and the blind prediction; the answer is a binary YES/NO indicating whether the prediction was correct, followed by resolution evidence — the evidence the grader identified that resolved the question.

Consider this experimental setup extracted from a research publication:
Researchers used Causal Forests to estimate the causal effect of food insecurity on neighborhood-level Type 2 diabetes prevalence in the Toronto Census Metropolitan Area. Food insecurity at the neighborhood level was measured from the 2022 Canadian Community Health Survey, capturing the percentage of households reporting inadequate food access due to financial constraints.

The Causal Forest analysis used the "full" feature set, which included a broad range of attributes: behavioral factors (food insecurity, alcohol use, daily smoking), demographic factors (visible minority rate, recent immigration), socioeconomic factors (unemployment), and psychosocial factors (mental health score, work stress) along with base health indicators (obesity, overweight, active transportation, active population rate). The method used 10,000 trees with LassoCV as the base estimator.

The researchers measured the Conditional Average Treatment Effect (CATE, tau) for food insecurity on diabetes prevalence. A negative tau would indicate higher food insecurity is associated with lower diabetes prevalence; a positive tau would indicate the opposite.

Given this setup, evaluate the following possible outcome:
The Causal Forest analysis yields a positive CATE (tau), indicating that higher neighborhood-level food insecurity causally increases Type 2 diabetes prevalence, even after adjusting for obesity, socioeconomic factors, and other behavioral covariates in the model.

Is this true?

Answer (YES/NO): NO